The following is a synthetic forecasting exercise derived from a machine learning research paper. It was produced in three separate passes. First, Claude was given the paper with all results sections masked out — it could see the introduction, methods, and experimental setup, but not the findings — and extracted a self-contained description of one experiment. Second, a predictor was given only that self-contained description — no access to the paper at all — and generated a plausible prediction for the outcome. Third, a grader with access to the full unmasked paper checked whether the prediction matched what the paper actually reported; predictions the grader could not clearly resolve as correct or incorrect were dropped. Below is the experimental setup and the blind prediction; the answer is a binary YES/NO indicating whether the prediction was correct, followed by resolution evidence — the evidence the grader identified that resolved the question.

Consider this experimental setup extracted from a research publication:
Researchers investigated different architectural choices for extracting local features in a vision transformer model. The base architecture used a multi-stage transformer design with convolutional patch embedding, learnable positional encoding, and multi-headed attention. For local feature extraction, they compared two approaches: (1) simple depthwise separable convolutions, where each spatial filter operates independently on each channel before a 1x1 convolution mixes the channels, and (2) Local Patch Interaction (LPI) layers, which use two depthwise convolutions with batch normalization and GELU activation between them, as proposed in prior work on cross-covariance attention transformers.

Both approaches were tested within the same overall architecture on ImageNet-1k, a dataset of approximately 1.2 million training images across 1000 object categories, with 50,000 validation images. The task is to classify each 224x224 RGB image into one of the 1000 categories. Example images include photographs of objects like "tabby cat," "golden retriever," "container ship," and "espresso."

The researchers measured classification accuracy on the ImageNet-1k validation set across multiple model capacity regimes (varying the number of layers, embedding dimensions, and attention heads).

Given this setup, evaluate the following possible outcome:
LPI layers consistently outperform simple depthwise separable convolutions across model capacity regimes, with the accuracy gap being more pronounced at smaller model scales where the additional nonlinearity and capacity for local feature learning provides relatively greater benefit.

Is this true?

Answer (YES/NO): NO